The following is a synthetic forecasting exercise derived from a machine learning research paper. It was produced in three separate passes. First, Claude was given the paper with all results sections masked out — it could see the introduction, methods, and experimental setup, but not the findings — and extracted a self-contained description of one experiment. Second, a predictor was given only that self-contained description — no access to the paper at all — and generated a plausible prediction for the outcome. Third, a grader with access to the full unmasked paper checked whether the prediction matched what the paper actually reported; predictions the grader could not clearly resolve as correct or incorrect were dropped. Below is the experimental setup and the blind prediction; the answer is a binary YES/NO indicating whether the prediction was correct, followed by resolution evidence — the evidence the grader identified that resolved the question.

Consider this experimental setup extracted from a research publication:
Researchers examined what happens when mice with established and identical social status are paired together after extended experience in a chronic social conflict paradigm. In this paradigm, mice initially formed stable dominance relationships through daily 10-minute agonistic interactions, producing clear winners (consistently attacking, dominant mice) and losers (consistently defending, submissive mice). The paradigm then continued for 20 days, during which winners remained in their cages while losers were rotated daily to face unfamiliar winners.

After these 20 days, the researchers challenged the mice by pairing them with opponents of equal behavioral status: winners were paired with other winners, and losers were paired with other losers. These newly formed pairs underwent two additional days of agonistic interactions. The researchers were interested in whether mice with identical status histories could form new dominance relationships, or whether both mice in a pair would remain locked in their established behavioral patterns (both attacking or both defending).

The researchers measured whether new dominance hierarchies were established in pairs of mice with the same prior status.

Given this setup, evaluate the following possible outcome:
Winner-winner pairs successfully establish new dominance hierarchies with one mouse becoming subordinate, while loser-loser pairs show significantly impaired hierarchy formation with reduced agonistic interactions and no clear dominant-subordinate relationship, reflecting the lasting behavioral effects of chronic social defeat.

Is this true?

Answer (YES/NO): NO